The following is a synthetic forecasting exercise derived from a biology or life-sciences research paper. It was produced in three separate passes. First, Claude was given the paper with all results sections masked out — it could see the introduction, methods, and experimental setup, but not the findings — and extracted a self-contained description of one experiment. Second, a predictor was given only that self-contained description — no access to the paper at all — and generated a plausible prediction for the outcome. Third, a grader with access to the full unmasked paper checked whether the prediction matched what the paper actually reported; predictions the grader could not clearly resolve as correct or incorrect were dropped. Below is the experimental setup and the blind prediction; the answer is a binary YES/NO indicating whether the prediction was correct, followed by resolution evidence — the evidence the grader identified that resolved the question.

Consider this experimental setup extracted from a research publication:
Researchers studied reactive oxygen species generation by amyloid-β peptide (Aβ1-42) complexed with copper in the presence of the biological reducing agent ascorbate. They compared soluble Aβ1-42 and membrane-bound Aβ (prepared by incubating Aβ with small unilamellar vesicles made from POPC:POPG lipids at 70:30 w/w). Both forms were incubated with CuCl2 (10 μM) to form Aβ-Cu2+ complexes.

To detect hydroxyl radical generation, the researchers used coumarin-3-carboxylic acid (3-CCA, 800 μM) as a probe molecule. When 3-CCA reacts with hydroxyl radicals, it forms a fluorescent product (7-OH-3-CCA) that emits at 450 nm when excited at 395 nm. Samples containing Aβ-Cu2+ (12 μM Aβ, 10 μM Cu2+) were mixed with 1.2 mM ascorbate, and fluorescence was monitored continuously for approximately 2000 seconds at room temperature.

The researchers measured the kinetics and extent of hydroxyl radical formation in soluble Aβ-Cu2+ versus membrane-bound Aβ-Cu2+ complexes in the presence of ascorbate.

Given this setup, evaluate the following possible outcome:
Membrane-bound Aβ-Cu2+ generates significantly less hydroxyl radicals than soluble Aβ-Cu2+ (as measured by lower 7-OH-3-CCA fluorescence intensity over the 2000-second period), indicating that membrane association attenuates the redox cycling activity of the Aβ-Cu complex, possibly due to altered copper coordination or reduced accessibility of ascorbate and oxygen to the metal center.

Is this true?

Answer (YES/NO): NO